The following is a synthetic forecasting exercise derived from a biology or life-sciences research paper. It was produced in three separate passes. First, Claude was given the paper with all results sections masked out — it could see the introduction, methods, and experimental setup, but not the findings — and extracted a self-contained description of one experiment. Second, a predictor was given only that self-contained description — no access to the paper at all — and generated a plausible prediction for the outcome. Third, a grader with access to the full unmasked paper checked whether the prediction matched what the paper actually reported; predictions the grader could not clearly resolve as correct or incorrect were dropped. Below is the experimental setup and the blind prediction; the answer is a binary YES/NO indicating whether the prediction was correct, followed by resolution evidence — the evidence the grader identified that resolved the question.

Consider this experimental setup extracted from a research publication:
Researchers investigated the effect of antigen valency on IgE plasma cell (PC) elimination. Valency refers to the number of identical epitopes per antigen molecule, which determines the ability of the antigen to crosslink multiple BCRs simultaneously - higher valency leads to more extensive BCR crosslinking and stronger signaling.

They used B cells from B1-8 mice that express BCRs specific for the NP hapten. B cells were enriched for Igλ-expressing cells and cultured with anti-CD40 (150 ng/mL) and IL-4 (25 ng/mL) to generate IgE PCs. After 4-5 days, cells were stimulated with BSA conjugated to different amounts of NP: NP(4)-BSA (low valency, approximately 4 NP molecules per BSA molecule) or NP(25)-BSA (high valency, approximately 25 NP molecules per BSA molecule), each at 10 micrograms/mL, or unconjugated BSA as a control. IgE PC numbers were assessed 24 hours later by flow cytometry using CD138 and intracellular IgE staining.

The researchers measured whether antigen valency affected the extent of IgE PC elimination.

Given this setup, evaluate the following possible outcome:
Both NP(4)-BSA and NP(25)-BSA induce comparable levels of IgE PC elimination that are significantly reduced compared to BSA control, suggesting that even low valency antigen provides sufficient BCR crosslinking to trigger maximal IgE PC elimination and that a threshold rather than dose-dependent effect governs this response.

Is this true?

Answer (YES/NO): NO